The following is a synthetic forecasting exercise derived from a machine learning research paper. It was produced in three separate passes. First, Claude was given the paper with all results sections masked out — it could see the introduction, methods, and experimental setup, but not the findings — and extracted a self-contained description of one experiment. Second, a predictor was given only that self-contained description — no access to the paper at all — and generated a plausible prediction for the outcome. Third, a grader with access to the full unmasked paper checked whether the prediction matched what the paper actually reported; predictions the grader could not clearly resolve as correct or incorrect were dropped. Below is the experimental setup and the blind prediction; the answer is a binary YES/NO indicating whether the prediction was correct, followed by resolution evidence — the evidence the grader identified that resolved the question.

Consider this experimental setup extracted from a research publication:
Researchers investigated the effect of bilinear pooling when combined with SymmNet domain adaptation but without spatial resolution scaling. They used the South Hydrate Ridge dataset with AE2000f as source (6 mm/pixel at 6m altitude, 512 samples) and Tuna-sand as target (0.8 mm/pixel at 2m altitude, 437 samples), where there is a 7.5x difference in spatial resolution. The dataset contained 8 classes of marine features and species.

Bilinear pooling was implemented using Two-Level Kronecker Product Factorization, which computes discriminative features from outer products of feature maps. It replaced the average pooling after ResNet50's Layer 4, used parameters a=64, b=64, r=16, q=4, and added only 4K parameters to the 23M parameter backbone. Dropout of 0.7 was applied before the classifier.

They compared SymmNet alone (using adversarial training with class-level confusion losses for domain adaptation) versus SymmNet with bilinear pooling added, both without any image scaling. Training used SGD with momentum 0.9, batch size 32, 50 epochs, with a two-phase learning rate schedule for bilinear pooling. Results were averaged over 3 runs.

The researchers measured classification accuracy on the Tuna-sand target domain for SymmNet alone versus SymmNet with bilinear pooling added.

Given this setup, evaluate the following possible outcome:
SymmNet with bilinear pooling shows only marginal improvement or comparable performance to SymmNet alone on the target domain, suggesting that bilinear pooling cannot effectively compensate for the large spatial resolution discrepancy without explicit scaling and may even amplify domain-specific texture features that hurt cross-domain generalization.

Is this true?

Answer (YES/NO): NO